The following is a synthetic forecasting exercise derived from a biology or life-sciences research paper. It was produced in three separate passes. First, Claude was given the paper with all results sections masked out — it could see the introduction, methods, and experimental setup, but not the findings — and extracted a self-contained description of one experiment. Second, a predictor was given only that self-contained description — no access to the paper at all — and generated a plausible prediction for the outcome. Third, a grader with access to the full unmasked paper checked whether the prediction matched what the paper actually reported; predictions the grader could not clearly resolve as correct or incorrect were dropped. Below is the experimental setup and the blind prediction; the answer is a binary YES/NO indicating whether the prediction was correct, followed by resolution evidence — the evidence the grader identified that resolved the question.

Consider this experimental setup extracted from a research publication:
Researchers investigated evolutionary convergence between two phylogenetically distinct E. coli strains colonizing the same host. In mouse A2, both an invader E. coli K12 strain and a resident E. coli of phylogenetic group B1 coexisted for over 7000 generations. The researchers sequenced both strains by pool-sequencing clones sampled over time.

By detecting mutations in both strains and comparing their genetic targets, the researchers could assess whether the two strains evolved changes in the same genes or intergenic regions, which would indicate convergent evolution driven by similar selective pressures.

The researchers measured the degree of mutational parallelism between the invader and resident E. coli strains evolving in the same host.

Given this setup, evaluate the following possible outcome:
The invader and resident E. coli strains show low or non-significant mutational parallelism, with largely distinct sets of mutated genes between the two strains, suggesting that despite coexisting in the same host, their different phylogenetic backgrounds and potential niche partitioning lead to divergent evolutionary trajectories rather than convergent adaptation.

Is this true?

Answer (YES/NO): NO